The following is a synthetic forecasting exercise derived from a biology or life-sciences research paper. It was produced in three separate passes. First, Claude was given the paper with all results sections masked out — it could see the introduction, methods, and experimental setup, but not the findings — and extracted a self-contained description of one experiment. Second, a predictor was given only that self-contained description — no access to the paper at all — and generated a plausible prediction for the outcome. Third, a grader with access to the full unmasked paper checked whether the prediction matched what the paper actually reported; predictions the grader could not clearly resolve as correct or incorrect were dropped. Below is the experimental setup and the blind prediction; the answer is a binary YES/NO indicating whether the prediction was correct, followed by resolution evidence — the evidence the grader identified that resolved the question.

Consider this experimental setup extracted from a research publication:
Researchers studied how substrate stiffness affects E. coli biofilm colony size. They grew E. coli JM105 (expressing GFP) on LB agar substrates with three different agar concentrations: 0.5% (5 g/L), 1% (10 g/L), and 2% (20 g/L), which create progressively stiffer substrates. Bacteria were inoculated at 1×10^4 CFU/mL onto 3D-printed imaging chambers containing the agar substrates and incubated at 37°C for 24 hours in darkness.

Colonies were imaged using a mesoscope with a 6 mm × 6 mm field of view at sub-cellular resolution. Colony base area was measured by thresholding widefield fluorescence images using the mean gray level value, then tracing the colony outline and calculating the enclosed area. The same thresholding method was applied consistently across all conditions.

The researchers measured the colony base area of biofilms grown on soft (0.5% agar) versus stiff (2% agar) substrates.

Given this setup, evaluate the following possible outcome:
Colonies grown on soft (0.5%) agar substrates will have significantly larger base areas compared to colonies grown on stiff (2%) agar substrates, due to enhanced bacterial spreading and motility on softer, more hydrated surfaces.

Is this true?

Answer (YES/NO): YES